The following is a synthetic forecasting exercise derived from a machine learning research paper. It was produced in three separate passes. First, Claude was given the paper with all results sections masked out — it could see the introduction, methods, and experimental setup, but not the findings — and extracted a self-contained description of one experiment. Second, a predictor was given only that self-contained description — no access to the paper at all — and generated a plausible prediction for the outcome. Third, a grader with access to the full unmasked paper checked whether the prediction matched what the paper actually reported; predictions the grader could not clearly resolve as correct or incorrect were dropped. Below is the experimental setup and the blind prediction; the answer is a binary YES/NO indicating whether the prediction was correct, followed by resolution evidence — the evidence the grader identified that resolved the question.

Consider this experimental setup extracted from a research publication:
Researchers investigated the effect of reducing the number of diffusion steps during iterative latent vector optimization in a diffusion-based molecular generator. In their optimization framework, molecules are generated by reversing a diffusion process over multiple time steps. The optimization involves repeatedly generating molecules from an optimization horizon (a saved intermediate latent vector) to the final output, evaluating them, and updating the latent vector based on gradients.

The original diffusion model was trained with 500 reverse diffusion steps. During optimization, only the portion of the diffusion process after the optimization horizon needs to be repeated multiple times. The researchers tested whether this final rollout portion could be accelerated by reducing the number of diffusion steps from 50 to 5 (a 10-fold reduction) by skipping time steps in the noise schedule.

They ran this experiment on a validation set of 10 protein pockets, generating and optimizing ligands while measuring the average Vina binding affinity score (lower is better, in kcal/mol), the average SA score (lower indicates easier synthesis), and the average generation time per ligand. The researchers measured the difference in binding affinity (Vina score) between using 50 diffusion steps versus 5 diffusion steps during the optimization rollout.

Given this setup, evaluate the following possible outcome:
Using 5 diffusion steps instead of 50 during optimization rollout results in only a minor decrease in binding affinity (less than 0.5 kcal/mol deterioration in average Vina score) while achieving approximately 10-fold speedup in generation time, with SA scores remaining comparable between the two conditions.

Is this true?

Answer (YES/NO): NO